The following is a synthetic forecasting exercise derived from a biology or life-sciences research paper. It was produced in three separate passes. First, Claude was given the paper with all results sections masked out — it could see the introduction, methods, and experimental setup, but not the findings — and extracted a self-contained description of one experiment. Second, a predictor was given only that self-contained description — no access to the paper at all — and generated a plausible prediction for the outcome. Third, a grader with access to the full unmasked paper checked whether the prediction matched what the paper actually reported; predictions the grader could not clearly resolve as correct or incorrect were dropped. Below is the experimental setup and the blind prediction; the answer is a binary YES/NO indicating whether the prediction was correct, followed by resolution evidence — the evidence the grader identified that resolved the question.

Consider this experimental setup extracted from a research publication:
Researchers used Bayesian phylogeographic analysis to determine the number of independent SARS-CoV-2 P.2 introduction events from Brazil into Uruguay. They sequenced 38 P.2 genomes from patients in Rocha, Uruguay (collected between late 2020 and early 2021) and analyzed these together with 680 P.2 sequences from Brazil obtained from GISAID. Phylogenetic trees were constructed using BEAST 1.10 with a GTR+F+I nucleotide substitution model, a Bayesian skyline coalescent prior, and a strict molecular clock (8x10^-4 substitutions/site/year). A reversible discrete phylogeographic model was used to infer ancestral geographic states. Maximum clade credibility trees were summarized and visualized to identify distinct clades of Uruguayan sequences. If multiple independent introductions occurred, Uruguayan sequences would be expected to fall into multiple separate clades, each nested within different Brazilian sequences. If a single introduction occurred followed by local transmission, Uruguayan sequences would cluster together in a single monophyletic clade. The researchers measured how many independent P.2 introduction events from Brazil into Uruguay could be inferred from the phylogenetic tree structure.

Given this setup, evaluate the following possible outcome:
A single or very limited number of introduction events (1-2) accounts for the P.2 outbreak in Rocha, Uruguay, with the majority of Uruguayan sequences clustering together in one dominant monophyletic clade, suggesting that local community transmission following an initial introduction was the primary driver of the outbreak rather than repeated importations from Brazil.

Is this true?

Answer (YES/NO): YES